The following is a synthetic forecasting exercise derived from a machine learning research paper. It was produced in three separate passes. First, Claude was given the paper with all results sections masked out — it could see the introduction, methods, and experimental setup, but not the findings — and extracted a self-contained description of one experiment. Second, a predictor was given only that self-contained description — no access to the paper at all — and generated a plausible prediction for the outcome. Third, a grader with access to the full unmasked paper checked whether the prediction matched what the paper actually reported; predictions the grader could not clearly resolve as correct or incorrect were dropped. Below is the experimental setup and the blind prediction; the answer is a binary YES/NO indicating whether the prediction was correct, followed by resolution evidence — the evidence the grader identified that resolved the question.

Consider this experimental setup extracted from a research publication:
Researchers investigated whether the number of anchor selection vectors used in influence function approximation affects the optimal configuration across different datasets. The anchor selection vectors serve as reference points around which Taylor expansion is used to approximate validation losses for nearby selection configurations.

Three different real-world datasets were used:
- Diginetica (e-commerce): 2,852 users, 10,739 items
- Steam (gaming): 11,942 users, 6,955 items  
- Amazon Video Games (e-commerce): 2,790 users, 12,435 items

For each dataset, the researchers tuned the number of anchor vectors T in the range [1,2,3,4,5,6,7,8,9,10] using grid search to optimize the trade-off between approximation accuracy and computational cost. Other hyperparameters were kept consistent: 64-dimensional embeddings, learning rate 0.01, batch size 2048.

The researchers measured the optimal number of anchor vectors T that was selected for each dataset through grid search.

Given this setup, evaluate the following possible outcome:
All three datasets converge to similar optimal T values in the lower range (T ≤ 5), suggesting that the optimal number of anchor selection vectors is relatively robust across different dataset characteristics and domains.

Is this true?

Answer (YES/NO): NO